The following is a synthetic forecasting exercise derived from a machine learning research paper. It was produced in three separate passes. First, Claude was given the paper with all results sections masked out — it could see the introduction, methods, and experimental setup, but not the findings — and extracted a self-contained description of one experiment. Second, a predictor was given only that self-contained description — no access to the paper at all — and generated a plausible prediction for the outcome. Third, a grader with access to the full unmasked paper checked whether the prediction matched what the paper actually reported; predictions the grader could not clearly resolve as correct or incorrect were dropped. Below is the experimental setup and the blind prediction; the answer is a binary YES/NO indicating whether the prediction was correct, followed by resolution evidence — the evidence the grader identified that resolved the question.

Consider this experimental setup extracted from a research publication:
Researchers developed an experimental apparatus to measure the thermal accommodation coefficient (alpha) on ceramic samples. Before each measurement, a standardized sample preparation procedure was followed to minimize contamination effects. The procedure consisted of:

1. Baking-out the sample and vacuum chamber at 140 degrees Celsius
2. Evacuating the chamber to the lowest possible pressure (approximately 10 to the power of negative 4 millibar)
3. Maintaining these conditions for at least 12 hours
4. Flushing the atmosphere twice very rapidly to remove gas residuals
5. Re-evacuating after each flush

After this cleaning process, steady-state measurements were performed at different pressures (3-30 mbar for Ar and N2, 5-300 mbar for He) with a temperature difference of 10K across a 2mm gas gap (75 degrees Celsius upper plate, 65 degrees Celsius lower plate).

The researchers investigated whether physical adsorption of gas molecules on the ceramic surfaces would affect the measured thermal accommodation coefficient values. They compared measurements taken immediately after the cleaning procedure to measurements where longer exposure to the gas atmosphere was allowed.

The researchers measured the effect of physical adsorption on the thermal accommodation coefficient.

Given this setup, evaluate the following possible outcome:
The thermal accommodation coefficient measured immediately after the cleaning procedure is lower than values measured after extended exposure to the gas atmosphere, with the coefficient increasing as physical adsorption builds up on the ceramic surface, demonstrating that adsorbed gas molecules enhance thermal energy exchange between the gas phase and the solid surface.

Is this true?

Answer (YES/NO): YES